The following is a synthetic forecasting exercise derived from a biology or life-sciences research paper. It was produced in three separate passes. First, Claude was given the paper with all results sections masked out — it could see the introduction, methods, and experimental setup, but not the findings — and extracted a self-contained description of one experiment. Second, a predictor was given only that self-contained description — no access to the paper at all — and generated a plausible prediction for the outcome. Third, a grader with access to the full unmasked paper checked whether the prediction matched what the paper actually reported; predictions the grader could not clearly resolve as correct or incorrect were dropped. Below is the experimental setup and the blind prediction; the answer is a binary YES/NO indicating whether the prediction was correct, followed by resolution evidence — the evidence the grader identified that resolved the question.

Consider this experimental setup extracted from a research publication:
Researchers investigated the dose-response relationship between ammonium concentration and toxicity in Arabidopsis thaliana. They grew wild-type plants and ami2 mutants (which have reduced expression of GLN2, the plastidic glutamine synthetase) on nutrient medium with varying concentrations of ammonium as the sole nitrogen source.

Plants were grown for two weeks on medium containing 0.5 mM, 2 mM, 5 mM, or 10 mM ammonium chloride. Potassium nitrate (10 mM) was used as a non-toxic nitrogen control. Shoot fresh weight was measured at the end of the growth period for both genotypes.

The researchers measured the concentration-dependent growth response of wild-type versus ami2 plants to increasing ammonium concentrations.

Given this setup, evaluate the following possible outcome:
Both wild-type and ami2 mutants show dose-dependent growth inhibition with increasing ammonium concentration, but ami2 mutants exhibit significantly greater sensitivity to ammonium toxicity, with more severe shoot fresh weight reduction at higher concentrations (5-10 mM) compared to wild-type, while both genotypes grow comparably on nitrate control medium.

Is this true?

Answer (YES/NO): NO